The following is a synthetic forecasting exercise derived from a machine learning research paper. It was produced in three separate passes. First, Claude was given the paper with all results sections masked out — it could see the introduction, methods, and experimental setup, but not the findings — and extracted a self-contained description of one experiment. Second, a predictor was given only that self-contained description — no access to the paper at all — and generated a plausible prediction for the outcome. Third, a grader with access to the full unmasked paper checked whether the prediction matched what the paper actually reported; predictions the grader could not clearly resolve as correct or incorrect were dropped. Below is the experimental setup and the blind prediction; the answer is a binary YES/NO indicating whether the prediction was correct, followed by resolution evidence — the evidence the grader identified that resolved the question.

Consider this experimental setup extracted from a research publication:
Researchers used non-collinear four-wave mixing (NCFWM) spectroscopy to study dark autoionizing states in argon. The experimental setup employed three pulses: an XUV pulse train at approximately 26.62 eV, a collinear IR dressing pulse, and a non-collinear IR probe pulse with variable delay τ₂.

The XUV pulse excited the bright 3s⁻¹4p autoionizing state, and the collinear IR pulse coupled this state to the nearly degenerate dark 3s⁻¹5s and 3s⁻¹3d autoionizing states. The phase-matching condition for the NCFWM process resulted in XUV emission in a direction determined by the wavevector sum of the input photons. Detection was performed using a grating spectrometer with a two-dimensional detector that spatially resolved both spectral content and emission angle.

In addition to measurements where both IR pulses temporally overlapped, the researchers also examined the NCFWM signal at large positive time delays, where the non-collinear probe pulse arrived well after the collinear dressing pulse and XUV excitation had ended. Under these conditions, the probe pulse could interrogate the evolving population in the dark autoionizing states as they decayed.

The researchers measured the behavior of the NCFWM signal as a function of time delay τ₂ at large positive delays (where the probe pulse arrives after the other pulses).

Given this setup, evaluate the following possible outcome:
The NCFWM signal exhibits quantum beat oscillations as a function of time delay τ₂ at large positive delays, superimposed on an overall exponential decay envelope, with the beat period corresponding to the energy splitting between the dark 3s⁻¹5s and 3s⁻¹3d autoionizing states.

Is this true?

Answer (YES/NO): NO